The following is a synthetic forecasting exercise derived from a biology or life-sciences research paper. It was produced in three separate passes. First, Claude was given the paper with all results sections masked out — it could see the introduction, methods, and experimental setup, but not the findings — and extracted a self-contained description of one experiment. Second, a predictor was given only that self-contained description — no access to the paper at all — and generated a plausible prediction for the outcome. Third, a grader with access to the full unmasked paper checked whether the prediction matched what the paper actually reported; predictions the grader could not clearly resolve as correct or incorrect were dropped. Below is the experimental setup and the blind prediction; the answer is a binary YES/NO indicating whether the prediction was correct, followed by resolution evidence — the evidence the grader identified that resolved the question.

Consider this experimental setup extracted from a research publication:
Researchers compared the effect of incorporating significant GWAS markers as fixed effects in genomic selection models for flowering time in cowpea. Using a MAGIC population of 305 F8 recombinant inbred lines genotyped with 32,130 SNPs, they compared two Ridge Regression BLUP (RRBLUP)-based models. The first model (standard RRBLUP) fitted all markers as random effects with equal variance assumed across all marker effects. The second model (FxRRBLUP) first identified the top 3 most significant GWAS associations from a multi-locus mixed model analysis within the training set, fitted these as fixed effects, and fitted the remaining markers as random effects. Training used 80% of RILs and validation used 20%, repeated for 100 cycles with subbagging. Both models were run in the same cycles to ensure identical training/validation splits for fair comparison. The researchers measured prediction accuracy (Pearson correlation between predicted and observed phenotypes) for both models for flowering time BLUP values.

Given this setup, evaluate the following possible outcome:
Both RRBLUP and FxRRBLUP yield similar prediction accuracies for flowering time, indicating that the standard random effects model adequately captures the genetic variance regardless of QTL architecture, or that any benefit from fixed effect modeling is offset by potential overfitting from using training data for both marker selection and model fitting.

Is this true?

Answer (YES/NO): NO